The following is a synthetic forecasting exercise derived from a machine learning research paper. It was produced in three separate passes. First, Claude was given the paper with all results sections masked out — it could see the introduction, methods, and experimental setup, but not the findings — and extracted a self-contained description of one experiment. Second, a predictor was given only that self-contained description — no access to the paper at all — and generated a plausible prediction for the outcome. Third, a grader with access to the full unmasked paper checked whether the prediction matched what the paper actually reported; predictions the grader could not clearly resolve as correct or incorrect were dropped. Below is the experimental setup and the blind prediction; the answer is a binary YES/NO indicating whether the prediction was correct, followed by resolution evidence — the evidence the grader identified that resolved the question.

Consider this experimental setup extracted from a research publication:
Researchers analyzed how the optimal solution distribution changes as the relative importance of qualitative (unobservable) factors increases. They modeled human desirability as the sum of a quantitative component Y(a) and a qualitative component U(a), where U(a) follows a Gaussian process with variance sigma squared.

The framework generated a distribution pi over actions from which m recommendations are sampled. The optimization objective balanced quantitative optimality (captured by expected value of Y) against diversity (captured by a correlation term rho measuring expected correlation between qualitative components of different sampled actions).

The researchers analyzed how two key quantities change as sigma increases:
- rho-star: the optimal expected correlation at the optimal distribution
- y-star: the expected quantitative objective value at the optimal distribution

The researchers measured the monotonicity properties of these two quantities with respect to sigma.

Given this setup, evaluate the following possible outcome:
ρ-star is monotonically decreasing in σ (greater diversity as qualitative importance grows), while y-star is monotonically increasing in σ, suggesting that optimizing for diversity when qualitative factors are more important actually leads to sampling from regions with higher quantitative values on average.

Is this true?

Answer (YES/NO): NO